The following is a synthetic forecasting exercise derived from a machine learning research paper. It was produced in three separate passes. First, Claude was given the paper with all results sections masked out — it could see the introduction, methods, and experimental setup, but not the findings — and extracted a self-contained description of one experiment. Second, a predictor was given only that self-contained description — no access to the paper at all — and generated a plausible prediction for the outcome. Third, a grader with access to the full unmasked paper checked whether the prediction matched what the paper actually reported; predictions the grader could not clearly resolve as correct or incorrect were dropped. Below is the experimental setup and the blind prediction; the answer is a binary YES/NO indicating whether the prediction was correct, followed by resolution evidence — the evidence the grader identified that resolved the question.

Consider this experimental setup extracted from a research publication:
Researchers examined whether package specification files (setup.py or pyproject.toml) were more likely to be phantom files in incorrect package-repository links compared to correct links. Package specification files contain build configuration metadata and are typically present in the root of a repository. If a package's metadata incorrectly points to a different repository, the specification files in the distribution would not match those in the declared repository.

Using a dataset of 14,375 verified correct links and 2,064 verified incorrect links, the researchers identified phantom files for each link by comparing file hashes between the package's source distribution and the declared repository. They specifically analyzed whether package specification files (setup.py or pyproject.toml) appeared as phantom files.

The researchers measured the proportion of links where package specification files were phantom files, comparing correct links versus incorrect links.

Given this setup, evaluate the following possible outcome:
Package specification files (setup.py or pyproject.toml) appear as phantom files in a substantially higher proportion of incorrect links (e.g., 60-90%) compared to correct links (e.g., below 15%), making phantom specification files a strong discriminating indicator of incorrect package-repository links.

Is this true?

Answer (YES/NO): NO